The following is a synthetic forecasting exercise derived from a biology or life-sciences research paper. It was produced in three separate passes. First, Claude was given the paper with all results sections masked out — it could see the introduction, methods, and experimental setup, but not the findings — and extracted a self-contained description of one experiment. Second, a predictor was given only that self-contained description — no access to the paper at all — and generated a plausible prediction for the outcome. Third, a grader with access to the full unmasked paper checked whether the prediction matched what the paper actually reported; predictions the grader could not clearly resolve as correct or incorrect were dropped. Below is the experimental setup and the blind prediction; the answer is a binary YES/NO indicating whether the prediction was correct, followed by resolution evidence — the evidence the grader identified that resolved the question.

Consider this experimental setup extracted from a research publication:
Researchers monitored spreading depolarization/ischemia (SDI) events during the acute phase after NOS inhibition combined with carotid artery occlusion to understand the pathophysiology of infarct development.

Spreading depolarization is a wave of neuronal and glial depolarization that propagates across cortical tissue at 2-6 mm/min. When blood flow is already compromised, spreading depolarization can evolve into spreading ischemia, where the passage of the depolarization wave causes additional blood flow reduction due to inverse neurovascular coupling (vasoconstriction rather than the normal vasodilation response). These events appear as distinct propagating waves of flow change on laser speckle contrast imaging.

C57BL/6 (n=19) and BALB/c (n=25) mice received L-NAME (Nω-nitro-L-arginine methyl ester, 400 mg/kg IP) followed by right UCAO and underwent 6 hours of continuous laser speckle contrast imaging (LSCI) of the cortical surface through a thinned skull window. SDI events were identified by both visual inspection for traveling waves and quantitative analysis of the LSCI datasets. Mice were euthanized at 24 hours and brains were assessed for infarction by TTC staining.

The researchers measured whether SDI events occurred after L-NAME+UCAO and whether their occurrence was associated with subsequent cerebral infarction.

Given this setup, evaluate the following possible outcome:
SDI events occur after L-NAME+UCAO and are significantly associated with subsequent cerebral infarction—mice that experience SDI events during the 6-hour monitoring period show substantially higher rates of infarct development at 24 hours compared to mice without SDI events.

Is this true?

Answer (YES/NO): YES